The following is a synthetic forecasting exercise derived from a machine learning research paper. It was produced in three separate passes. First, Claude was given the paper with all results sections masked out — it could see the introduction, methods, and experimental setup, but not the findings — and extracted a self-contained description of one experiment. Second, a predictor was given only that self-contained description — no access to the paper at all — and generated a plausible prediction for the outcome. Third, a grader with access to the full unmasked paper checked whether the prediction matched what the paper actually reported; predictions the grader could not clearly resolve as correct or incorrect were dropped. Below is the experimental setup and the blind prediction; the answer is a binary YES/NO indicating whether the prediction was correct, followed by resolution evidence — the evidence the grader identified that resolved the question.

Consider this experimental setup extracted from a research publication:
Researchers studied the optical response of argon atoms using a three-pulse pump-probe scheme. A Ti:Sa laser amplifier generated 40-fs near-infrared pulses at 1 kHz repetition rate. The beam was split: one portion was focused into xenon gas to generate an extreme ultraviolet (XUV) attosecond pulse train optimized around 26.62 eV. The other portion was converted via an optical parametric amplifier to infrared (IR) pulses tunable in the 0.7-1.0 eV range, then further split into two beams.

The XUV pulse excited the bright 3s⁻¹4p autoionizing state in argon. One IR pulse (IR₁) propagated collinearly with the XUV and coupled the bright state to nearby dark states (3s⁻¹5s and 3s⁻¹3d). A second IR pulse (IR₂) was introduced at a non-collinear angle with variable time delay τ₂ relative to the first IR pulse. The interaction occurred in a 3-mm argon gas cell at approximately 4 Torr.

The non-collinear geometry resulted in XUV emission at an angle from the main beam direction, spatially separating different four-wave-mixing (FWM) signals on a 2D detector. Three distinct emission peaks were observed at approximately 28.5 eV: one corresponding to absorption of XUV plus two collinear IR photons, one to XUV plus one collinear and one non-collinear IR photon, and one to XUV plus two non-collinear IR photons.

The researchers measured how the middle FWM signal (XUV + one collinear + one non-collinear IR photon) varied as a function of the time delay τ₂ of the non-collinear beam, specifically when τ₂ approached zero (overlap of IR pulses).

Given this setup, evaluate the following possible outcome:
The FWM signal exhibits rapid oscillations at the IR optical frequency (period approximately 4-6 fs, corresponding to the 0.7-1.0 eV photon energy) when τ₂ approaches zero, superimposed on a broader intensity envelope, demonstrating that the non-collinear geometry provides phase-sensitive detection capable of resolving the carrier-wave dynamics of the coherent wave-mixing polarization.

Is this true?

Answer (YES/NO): NO